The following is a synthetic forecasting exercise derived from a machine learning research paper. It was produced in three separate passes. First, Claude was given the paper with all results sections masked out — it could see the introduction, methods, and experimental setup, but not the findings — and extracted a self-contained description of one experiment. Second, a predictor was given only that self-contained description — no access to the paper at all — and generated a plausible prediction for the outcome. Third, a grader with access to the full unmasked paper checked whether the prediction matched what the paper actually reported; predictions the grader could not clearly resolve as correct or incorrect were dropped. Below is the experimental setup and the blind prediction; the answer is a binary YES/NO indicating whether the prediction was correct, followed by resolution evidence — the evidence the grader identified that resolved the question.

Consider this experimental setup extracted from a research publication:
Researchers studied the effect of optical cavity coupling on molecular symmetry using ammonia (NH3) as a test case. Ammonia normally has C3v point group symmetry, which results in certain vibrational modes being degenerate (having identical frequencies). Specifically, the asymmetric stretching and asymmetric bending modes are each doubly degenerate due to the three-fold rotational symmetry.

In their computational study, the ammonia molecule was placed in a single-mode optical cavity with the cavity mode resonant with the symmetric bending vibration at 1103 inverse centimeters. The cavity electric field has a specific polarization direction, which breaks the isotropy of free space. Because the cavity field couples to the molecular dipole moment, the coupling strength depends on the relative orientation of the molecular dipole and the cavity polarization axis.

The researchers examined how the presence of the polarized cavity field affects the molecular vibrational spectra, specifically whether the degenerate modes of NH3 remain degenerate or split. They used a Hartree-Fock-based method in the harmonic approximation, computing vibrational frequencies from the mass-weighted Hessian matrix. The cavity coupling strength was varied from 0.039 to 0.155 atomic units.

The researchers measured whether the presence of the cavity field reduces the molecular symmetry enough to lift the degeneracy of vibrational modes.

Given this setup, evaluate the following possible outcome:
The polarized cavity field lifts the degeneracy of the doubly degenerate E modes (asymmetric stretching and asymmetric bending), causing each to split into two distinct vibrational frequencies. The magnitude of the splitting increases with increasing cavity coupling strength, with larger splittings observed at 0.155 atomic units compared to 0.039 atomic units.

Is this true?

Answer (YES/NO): NO